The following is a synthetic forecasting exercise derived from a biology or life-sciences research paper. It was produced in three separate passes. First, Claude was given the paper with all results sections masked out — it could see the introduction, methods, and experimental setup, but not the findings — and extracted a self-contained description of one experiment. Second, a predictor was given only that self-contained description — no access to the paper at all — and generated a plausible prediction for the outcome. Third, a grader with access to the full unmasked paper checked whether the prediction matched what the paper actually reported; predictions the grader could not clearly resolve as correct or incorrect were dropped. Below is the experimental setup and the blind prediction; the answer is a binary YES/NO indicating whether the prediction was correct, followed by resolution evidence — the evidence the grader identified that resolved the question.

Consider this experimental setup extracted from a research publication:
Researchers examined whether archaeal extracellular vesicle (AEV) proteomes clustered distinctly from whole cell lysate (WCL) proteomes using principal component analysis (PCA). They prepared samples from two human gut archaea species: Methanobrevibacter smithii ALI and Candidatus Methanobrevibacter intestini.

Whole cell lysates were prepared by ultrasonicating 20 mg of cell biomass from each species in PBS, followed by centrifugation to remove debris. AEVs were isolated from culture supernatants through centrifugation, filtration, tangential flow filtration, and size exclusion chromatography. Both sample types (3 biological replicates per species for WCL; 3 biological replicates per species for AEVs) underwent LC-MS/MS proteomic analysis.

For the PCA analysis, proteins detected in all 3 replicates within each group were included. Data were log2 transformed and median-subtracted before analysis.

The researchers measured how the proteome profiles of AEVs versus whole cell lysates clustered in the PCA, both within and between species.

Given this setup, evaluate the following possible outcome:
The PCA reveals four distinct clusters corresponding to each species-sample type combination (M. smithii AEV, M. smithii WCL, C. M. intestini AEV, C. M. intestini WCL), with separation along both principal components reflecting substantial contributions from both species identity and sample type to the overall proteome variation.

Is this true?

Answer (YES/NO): NO